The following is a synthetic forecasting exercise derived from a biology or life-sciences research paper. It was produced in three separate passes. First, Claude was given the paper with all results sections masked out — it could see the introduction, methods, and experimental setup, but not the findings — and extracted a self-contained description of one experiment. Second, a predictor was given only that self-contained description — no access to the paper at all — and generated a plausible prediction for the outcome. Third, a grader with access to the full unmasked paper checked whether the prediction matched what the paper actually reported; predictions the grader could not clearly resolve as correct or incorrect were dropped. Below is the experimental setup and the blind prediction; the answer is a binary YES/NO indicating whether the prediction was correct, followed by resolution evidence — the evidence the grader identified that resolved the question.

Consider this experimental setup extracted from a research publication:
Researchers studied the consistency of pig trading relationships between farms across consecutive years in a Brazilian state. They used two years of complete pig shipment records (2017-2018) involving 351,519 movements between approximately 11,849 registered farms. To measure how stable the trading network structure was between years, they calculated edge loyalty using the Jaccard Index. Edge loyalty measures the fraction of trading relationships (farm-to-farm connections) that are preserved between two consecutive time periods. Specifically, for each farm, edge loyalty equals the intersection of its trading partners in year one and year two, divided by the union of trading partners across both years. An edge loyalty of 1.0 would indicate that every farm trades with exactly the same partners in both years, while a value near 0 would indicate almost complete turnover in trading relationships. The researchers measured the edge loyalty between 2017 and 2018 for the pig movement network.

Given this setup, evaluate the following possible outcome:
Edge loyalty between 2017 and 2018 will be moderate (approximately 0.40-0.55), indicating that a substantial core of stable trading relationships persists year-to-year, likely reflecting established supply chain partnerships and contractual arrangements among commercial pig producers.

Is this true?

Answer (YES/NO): NO